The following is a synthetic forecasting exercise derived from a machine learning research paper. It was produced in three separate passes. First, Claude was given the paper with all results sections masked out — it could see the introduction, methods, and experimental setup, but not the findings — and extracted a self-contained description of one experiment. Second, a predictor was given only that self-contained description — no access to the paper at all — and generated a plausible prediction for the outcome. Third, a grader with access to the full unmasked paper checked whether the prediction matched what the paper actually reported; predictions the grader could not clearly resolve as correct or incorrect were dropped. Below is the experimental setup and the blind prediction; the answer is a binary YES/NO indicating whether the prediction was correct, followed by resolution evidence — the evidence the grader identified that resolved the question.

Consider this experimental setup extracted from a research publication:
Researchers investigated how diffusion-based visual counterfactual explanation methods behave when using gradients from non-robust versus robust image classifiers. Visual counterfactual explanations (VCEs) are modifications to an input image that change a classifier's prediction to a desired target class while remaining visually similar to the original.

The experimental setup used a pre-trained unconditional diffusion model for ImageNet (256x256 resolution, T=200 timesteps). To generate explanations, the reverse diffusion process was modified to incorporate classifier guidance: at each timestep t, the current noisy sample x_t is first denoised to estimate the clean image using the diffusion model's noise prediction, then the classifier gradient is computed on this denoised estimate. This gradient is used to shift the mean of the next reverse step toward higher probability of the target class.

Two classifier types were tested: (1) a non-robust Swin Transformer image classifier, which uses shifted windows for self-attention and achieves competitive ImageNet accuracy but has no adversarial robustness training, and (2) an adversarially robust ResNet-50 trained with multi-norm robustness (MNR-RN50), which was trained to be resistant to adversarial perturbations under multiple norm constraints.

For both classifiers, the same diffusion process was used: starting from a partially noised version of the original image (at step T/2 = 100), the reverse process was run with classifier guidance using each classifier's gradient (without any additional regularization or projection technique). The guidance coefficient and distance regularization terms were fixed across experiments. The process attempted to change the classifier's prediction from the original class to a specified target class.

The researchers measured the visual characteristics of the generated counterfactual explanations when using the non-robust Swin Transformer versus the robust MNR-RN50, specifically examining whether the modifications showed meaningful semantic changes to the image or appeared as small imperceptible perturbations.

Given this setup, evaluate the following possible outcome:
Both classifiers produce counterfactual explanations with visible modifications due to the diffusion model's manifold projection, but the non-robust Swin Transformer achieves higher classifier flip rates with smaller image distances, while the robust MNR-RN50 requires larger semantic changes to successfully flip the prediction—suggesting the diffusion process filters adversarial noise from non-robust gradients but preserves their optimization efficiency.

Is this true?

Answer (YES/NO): NO